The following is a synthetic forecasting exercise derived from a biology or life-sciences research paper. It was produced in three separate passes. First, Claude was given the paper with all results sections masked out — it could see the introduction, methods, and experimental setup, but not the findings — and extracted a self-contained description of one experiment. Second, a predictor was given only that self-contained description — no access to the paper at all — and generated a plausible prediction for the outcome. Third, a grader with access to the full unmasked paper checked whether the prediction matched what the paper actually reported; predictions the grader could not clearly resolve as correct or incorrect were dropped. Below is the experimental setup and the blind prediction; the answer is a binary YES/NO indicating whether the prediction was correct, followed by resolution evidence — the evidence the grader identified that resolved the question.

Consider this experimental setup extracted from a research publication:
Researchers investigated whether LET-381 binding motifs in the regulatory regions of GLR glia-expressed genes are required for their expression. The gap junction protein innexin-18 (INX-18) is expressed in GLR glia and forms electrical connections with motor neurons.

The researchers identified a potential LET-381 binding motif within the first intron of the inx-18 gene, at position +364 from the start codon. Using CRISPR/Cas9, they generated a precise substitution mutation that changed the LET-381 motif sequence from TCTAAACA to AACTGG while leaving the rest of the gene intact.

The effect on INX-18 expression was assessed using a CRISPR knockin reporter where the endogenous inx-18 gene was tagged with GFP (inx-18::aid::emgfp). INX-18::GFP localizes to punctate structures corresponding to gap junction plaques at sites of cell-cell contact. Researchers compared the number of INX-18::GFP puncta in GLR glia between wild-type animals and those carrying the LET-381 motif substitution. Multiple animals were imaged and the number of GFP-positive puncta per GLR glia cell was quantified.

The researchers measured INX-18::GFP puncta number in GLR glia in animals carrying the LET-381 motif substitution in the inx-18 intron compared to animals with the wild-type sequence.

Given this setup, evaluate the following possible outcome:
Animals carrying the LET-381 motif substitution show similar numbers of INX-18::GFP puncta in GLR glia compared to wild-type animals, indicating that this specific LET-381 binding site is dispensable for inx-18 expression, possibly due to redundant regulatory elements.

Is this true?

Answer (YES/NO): NO